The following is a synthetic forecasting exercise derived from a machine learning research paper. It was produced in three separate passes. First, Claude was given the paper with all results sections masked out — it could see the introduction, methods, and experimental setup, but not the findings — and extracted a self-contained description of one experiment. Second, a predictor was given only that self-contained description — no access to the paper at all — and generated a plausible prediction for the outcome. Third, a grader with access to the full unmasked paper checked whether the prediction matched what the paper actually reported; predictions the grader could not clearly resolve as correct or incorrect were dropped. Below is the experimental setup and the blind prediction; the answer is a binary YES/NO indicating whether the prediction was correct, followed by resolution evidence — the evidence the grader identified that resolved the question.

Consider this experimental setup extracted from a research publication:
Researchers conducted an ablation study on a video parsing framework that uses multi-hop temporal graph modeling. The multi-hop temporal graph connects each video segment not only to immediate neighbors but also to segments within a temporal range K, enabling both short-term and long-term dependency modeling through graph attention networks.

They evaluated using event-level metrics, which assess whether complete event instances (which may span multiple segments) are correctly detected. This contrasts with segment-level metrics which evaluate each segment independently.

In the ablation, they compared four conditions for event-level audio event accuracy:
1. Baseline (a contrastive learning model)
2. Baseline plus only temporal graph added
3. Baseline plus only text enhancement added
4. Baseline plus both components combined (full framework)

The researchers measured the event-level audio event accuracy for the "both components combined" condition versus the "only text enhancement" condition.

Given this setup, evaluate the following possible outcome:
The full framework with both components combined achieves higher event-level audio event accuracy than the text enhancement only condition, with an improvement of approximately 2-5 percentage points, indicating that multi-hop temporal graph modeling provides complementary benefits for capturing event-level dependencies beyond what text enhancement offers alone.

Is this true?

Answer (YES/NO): NO